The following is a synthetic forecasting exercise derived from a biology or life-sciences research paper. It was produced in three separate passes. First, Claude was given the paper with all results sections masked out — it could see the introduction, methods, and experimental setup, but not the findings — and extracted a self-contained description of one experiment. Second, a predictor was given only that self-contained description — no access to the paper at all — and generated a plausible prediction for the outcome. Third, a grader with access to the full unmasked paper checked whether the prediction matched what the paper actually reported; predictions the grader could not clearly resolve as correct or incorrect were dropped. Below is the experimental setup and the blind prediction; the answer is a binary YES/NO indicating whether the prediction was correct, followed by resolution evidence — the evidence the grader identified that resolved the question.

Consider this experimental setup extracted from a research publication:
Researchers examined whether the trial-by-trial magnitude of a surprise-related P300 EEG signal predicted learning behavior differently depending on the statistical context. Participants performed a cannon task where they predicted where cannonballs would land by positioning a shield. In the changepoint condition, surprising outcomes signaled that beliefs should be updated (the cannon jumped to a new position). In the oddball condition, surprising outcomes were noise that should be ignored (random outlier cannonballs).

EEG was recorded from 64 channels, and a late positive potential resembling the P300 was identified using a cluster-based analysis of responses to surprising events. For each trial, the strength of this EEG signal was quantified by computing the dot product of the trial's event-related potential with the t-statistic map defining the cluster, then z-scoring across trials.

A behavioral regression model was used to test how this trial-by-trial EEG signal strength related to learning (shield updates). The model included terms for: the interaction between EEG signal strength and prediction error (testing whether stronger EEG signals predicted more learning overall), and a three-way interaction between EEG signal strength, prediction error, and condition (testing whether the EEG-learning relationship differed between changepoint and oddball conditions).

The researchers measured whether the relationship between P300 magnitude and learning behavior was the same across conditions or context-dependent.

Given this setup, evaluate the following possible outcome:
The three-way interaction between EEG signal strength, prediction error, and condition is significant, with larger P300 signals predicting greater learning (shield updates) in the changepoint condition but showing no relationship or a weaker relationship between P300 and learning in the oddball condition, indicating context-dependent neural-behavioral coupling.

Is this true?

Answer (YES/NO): NO